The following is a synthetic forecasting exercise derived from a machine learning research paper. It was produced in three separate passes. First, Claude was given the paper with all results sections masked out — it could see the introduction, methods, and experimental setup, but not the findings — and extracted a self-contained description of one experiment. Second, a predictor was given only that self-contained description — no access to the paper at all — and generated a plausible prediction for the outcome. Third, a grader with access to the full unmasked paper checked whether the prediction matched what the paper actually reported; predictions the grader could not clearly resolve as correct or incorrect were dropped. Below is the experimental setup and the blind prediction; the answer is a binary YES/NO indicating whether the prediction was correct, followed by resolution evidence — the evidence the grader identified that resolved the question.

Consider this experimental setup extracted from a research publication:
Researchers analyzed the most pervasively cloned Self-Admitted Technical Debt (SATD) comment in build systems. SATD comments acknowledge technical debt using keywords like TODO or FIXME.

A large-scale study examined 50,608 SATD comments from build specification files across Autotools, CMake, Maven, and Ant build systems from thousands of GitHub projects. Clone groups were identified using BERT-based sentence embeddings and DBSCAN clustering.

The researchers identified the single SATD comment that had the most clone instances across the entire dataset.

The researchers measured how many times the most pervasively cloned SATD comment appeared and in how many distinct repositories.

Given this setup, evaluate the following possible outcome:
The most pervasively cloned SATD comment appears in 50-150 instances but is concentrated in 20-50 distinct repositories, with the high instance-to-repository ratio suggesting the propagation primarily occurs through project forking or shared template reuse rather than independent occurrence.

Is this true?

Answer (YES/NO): NO